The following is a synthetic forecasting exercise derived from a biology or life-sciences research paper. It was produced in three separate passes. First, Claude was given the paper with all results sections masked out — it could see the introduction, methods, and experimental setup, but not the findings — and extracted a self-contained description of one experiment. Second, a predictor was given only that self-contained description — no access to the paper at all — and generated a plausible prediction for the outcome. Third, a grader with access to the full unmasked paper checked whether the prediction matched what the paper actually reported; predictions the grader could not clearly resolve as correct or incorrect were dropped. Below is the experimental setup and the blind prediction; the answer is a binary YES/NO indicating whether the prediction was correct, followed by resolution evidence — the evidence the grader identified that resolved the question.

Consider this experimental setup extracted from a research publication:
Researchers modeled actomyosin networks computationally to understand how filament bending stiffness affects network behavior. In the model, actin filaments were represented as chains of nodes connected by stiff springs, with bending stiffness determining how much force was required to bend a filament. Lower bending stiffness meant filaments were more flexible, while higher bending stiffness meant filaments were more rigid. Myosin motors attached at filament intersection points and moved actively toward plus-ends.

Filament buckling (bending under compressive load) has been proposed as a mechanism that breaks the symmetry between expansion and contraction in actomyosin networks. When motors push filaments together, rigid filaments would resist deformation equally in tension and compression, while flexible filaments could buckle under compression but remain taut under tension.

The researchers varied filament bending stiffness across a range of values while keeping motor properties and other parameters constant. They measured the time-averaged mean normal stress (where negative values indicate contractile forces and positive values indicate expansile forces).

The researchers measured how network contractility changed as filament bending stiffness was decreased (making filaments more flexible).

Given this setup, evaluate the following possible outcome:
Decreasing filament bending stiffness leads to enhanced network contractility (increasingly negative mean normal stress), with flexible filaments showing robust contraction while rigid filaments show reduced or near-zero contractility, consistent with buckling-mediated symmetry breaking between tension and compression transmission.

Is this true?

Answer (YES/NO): NO